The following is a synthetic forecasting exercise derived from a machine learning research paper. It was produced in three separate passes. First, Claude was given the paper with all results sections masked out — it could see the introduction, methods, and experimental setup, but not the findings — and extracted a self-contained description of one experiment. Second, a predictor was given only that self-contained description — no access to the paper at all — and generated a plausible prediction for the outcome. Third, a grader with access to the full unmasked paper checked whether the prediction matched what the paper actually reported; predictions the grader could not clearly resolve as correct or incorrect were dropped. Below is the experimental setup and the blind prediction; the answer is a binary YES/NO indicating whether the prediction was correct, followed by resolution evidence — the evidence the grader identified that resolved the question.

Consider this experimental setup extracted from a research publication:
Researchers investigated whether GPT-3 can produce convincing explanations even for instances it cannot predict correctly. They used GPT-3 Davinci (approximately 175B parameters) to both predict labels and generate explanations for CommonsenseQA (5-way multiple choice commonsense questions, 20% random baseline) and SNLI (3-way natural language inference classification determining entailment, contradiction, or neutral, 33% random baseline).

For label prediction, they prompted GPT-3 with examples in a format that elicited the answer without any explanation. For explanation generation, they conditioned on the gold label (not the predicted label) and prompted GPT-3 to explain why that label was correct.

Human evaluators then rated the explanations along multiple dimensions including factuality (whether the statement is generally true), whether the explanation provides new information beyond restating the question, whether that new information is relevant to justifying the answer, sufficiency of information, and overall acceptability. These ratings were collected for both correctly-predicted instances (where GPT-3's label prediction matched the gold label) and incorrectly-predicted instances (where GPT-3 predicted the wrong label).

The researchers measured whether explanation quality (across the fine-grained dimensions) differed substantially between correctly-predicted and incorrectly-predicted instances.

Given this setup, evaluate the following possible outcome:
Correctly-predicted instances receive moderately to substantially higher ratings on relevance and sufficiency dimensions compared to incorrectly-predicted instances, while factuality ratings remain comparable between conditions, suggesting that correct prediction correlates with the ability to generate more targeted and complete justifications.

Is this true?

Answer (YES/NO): NO